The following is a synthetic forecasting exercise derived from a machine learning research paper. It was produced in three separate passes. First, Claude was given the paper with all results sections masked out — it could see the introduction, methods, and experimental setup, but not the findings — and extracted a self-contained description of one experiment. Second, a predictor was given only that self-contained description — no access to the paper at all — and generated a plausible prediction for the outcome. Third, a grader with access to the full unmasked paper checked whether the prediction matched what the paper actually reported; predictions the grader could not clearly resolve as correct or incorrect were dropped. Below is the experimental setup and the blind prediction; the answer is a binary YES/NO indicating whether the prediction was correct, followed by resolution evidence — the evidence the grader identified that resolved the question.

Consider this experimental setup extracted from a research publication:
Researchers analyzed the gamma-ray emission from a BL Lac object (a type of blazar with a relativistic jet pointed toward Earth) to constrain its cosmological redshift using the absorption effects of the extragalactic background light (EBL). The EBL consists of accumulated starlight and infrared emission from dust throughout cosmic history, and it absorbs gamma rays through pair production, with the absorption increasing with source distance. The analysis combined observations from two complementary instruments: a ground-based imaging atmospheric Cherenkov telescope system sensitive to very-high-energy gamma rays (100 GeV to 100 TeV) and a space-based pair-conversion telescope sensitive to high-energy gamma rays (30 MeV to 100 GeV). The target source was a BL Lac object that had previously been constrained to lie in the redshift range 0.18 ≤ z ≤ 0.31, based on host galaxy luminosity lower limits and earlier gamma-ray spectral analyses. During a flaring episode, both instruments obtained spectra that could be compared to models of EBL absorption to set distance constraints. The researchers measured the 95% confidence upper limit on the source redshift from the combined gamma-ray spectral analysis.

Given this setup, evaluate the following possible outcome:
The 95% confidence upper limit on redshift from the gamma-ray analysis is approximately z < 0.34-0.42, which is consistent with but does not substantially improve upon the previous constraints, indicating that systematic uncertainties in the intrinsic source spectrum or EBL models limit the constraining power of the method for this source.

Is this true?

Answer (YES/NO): NO